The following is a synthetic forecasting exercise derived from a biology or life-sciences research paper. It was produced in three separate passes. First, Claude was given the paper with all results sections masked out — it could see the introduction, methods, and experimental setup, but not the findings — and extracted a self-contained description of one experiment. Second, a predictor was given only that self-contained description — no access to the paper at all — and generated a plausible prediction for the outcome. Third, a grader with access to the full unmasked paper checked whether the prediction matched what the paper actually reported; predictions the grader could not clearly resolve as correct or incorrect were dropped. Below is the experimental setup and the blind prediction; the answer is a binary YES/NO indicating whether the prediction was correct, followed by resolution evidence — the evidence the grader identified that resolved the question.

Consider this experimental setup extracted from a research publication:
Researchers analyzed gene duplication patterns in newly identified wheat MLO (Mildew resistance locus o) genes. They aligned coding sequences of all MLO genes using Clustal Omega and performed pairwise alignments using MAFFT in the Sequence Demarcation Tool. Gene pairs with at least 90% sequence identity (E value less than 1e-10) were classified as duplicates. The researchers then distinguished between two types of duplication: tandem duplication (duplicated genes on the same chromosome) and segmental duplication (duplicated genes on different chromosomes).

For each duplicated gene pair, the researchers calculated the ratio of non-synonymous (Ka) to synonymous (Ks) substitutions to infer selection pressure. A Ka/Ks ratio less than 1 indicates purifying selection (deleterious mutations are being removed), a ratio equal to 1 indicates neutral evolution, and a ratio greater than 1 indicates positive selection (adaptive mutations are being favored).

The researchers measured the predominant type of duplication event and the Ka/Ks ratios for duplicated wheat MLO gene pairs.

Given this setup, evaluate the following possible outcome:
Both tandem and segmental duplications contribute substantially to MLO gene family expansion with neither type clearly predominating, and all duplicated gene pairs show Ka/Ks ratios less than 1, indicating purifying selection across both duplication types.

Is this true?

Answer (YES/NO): NO